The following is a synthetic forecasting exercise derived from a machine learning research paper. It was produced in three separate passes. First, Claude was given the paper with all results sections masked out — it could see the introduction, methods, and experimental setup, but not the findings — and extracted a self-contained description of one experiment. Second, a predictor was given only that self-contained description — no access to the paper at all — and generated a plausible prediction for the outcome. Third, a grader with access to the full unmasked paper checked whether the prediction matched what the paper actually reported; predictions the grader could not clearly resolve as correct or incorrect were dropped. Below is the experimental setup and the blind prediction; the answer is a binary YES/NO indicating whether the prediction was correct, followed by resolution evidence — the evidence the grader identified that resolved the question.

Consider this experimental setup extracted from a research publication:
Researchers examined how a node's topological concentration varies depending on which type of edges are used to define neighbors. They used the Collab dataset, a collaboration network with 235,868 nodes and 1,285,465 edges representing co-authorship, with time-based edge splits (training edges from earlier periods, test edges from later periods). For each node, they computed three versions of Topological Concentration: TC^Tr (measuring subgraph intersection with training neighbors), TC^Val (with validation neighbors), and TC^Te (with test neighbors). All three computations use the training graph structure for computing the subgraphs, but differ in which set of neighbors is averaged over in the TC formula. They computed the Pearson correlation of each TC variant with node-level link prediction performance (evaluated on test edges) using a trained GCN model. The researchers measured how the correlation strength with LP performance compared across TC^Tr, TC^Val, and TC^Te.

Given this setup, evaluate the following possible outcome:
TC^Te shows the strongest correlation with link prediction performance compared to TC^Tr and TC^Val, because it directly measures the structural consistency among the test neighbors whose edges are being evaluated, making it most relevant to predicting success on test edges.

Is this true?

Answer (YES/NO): YES